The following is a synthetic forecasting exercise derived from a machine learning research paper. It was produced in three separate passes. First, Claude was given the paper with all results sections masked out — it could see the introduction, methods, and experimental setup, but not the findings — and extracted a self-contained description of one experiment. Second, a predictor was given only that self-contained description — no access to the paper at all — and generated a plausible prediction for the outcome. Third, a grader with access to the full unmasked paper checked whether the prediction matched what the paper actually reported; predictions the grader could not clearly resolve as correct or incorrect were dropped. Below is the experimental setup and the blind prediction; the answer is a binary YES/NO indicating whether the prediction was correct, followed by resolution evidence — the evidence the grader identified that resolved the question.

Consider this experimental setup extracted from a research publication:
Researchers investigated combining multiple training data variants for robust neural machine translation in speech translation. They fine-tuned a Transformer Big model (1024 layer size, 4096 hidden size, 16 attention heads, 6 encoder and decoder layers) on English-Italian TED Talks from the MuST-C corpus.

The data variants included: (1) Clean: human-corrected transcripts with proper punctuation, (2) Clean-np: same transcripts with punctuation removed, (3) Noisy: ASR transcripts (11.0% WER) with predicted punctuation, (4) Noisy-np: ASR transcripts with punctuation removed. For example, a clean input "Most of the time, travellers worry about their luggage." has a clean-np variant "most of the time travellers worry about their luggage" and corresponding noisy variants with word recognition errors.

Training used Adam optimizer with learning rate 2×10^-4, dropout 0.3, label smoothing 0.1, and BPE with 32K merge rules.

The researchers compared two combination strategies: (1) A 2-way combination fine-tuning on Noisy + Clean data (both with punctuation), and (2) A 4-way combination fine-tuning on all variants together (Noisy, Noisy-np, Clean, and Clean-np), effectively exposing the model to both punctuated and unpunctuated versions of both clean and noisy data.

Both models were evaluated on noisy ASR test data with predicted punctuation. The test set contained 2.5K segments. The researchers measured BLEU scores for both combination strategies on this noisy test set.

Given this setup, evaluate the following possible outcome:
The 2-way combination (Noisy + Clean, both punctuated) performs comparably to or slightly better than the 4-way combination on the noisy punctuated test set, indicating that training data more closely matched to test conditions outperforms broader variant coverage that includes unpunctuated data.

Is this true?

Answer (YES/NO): YES